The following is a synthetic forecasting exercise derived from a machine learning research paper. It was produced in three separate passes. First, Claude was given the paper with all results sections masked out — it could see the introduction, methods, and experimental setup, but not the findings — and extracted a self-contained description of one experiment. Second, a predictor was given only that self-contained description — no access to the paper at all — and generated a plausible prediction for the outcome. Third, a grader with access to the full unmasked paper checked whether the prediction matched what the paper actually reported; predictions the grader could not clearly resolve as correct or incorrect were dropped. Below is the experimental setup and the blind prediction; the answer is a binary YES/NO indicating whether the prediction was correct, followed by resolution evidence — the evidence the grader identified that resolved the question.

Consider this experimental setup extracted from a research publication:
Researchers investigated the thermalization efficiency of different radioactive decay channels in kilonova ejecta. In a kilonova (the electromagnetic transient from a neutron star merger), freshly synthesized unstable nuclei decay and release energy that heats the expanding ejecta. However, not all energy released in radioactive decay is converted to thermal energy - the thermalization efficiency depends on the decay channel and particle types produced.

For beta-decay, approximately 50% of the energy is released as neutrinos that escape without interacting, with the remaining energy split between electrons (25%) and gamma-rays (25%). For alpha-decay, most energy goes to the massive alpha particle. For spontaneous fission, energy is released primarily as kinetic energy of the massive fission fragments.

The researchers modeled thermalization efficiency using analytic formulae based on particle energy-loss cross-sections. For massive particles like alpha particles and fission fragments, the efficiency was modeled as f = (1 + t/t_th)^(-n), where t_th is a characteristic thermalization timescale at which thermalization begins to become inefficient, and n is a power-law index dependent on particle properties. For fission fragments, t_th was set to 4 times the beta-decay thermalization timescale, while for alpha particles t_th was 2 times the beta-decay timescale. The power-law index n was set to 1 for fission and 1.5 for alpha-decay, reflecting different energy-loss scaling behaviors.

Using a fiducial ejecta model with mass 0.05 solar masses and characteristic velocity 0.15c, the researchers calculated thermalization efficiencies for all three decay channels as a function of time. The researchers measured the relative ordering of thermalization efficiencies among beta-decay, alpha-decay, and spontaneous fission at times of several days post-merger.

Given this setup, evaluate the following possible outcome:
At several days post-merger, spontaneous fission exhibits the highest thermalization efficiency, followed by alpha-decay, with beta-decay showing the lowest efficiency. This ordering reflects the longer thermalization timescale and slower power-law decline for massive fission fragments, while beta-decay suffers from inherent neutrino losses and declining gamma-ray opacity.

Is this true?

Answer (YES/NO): YES